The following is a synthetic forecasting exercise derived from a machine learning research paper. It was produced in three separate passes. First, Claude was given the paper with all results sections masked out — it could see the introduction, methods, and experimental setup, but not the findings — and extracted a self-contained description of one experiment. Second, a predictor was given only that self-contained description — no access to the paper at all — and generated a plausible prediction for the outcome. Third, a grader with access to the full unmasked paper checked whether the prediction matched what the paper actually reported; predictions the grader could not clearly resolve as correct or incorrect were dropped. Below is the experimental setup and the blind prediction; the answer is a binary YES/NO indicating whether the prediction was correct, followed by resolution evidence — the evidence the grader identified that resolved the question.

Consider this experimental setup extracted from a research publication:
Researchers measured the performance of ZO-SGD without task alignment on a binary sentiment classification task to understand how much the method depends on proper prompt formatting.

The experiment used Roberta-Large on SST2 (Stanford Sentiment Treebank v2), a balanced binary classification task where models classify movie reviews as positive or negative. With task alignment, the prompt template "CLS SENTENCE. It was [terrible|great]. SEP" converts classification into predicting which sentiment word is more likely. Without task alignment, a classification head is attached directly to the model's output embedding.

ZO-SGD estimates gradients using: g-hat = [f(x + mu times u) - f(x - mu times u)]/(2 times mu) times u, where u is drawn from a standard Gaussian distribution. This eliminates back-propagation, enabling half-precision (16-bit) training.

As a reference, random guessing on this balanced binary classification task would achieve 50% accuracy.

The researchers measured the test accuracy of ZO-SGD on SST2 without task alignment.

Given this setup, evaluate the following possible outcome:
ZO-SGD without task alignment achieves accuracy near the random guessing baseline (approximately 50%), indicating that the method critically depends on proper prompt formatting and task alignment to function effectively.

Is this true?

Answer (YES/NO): NO